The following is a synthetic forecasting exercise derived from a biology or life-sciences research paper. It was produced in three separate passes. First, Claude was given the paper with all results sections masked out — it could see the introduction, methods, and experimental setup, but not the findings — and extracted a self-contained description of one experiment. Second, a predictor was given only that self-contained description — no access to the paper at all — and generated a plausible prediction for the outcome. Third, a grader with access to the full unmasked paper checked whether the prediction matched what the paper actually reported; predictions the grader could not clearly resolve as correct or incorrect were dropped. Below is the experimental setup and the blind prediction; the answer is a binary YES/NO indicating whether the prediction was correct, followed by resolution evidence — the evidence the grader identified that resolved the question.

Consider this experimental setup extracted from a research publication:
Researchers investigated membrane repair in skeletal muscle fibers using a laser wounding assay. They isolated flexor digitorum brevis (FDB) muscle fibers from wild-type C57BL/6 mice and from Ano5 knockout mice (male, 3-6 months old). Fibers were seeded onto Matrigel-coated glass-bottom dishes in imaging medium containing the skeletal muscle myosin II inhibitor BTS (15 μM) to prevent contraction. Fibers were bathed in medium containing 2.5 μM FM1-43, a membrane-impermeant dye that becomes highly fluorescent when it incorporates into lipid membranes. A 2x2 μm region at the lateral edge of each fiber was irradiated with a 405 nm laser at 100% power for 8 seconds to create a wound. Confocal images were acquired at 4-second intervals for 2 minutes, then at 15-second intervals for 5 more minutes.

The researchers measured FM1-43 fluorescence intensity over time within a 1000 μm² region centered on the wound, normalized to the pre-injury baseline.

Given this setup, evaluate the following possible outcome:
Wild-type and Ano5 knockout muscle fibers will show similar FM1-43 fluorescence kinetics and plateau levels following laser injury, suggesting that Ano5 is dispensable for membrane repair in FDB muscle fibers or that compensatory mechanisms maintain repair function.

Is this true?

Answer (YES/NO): NO